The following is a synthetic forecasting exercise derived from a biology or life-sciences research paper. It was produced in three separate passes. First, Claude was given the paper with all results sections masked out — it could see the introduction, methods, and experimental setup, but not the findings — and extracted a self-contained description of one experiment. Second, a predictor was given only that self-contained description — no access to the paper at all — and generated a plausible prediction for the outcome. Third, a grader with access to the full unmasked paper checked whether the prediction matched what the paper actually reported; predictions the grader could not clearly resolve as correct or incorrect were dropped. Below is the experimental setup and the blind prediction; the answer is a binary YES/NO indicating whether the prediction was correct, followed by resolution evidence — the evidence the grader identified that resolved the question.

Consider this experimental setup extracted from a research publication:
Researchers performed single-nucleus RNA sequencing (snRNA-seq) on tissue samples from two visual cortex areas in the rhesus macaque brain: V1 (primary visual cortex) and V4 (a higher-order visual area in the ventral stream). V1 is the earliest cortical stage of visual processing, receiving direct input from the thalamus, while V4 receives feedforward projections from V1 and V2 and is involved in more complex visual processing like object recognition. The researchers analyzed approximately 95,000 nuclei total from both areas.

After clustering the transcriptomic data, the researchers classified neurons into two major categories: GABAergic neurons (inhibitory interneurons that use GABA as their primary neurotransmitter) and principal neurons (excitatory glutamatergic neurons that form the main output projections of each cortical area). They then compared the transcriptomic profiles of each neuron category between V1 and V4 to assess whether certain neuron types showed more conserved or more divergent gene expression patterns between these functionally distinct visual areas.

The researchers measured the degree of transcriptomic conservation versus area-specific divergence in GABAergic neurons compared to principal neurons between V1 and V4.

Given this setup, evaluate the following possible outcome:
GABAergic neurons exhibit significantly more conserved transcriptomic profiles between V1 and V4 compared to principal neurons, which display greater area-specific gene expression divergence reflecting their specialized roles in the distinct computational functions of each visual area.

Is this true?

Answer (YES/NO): YES